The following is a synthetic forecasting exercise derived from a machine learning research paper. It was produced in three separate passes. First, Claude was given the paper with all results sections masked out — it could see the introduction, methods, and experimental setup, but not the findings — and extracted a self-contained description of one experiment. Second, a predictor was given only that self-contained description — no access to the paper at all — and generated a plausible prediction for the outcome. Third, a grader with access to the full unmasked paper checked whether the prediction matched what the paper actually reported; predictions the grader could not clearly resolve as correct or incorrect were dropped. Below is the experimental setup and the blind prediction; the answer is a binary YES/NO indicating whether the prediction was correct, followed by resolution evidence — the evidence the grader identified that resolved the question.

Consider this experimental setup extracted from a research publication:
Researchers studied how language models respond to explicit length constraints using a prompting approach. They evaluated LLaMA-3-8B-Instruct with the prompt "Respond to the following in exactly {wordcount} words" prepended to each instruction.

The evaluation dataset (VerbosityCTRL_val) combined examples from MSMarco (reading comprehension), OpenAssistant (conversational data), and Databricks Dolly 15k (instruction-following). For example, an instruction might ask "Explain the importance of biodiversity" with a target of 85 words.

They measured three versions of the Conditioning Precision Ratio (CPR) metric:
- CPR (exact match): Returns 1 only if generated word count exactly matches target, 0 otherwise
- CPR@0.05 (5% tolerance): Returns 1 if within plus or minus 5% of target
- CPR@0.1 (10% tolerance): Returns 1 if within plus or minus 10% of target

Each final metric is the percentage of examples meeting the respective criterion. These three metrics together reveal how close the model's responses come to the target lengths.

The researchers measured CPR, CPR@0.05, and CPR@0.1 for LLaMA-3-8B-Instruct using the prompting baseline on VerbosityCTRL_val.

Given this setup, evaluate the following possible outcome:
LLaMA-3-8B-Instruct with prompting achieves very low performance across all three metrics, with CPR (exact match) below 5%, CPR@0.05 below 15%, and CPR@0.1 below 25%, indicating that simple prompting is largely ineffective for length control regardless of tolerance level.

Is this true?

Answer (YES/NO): NO